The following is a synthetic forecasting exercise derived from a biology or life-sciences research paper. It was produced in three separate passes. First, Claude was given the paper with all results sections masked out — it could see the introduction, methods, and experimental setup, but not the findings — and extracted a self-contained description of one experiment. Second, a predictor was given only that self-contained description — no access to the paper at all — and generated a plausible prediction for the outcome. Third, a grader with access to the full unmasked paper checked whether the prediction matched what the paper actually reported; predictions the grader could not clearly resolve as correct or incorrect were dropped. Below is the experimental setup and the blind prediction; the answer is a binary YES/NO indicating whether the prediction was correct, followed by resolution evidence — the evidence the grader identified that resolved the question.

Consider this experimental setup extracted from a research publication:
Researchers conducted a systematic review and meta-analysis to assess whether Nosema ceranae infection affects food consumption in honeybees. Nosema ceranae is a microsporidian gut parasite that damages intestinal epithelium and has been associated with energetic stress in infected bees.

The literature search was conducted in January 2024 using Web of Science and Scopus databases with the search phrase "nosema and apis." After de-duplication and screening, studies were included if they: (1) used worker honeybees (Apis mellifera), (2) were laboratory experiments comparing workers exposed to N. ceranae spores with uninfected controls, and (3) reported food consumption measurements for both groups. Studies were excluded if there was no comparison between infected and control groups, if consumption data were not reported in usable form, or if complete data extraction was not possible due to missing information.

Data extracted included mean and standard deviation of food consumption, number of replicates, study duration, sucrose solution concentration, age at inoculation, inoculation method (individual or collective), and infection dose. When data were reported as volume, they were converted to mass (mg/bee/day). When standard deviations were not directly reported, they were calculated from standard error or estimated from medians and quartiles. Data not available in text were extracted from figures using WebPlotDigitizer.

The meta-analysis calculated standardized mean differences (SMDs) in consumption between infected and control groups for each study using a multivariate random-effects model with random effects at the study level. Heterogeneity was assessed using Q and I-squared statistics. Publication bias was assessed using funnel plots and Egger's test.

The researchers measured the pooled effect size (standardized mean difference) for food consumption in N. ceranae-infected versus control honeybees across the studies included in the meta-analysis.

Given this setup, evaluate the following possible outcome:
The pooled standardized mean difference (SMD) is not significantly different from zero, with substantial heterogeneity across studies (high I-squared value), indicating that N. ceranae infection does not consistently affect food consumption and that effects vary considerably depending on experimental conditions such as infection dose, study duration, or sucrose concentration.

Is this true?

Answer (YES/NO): NO